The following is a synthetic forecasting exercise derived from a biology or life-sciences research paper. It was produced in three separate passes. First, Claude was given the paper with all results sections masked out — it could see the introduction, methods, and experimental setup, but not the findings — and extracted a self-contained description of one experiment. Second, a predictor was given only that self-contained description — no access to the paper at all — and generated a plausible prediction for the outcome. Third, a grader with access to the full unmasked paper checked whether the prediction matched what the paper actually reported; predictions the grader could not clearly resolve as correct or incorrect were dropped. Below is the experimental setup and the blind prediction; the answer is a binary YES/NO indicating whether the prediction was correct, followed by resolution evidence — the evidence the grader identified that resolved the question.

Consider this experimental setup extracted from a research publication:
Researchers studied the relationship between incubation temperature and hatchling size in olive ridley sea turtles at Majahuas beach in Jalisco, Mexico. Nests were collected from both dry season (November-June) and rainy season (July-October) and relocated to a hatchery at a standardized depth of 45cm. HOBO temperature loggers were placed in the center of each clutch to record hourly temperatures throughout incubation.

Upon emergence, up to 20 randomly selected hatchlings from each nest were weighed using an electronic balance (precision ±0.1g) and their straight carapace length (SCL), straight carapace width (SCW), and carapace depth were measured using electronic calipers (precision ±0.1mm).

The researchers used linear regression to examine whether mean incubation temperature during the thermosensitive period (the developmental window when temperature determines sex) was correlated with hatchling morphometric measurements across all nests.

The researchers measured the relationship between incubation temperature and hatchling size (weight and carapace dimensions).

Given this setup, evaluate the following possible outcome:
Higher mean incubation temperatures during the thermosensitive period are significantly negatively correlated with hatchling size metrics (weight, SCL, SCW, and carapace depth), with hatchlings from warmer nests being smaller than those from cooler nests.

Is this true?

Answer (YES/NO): NO